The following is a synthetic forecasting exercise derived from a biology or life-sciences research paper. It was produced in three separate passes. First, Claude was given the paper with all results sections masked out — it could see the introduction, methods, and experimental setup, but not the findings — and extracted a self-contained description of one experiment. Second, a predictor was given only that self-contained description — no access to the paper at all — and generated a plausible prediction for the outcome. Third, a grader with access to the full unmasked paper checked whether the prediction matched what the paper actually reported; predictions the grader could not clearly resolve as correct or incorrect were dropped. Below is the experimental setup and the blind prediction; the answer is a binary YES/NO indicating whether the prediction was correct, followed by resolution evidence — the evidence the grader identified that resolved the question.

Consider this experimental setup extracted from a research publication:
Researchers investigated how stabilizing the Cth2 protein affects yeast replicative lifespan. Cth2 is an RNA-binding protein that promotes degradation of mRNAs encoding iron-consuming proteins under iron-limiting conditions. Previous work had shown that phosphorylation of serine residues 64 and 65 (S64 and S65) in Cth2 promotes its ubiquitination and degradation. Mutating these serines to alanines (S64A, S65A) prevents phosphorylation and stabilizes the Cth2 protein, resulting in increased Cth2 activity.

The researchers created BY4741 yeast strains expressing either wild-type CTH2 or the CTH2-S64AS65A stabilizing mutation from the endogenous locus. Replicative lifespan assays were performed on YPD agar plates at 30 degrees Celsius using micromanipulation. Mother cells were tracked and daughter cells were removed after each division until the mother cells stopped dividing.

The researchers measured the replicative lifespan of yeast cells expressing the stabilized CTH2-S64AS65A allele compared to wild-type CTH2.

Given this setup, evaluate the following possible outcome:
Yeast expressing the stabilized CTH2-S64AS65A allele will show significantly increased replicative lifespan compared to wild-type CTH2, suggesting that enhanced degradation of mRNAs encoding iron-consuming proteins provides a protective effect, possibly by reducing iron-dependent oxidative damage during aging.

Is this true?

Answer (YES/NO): NO